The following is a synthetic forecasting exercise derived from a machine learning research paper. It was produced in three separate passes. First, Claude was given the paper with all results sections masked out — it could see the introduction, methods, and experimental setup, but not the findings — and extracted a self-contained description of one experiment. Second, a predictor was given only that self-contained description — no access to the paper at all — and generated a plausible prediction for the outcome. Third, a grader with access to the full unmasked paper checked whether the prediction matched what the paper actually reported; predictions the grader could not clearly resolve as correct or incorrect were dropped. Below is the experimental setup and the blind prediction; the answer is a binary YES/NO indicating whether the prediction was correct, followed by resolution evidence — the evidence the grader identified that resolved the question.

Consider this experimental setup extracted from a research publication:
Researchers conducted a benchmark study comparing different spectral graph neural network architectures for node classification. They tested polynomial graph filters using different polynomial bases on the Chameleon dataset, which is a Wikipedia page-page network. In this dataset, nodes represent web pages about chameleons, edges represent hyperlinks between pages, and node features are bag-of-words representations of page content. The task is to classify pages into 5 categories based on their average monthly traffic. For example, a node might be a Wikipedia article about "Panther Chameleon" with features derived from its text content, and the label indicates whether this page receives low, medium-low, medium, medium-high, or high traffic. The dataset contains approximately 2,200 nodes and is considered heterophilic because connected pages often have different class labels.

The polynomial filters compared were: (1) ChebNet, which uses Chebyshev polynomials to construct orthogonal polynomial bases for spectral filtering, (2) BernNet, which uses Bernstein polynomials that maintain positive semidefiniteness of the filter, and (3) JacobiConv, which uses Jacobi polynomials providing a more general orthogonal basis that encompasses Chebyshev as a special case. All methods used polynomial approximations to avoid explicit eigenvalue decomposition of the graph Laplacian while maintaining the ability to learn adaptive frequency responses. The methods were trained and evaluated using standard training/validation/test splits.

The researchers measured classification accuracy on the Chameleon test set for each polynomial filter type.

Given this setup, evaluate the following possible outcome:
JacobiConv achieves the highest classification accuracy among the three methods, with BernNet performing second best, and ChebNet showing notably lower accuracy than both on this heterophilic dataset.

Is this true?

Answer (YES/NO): NO